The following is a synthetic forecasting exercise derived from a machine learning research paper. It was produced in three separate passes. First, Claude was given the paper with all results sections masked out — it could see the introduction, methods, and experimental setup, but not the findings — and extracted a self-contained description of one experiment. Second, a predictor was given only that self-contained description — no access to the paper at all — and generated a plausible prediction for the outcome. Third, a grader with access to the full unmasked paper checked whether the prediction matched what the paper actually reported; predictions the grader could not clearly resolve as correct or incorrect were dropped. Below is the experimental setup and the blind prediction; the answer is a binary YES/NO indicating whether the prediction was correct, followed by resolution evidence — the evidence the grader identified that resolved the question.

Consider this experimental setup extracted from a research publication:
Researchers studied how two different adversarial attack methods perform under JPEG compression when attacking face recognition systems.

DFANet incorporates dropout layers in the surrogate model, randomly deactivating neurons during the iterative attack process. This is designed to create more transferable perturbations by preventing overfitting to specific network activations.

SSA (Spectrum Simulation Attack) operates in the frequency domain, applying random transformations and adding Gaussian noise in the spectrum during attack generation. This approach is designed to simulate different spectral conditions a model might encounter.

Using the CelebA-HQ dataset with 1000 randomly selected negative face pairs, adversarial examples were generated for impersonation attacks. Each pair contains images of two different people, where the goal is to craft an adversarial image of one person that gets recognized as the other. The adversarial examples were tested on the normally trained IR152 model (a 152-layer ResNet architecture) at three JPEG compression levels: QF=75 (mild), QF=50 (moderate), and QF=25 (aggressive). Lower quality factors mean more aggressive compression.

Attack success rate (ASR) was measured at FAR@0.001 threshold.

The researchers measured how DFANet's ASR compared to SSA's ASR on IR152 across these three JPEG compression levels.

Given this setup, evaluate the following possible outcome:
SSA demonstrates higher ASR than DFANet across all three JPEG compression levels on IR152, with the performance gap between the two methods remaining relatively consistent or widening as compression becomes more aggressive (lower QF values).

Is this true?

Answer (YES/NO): YES